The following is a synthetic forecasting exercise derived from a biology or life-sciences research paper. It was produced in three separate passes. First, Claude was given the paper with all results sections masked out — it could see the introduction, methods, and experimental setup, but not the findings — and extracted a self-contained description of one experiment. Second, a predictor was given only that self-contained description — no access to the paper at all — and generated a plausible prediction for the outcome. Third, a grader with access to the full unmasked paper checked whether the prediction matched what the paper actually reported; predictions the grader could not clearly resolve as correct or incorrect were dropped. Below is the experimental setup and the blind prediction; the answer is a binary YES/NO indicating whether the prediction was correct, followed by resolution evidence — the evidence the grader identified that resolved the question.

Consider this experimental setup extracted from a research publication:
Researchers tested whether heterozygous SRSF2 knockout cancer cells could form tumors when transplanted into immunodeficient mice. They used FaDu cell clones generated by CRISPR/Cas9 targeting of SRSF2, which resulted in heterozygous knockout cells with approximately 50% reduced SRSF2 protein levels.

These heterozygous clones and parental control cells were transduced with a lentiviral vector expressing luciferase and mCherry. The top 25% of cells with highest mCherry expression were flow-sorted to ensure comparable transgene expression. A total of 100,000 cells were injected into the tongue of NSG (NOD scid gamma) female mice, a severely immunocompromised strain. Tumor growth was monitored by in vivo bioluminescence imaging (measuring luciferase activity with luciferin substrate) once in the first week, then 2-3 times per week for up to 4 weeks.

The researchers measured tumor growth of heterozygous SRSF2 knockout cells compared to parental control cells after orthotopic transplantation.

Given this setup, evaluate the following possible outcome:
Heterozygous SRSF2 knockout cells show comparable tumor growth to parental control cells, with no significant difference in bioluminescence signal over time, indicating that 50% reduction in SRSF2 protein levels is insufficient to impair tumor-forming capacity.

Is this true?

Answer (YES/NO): YES